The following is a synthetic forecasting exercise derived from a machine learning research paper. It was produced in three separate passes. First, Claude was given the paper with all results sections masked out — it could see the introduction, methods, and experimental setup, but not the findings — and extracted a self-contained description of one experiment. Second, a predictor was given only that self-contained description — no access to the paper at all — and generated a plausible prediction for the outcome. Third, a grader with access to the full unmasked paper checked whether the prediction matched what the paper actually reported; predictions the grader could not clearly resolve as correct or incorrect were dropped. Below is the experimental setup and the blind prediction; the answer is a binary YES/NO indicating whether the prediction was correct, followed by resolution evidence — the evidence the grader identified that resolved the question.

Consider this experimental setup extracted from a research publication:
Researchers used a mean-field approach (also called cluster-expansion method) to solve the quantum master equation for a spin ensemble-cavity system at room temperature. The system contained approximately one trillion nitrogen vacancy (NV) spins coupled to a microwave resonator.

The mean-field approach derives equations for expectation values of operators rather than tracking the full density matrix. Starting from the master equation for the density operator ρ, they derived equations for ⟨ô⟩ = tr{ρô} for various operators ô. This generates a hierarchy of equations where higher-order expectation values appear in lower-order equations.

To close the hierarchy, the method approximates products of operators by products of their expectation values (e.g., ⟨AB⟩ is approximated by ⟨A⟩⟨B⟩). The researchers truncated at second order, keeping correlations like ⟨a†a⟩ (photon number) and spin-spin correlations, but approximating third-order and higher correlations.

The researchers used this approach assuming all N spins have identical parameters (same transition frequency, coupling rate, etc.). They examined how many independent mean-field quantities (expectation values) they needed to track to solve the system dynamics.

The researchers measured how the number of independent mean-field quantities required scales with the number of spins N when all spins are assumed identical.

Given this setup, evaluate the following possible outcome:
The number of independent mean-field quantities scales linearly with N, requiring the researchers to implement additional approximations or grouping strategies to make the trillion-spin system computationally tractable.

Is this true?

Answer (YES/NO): NO